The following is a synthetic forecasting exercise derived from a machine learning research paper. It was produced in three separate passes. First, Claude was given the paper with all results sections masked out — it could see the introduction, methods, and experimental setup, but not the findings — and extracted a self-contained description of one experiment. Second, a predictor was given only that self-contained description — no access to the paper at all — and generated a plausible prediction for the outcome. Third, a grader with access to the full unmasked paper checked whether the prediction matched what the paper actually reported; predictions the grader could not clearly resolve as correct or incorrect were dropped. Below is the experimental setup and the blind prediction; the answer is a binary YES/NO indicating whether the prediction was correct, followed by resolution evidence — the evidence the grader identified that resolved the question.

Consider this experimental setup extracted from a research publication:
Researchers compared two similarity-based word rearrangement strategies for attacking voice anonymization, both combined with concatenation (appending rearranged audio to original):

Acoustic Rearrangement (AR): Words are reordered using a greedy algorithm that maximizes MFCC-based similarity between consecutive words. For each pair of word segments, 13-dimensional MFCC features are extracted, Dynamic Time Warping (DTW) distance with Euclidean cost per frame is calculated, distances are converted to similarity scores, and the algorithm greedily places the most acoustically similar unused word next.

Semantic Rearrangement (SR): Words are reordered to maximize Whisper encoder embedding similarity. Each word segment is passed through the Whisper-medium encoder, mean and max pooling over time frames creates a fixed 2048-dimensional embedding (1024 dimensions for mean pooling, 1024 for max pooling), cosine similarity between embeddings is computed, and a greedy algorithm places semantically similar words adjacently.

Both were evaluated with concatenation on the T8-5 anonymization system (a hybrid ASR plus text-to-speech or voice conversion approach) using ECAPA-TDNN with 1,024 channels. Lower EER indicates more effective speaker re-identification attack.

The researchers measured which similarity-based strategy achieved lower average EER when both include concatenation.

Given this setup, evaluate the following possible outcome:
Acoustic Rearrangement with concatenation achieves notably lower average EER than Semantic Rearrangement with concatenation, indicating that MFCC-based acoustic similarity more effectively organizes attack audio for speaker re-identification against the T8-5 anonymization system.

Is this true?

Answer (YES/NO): NO